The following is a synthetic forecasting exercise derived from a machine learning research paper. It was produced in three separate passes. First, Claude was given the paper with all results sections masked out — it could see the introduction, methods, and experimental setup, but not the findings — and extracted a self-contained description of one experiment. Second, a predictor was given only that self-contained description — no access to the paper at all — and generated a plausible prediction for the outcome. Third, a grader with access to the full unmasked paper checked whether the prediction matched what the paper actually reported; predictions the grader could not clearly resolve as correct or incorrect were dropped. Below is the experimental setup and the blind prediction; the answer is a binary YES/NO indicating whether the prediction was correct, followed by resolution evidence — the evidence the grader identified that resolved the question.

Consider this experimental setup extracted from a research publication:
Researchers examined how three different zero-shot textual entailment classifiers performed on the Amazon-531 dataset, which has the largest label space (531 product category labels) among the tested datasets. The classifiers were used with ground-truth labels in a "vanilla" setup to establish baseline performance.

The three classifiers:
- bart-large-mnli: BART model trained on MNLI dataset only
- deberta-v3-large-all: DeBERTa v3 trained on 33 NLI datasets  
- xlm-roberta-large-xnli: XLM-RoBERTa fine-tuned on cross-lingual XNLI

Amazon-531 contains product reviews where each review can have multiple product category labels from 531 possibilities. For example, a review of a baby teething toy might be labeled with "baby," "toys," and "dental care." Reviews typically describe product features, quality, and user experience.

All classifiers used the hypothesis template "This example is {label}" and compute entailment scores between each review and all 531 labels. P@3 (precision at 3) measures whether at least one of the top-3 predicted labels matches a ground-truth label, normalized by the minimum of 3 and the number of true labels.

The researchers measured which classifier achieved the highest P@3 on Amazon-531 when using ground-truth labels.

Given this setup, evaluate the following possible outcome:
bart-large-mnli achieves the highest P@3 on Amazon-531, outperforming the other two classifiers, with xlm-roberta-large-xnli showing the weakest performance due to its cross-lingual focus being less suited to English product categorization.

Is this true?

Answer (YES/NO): NO